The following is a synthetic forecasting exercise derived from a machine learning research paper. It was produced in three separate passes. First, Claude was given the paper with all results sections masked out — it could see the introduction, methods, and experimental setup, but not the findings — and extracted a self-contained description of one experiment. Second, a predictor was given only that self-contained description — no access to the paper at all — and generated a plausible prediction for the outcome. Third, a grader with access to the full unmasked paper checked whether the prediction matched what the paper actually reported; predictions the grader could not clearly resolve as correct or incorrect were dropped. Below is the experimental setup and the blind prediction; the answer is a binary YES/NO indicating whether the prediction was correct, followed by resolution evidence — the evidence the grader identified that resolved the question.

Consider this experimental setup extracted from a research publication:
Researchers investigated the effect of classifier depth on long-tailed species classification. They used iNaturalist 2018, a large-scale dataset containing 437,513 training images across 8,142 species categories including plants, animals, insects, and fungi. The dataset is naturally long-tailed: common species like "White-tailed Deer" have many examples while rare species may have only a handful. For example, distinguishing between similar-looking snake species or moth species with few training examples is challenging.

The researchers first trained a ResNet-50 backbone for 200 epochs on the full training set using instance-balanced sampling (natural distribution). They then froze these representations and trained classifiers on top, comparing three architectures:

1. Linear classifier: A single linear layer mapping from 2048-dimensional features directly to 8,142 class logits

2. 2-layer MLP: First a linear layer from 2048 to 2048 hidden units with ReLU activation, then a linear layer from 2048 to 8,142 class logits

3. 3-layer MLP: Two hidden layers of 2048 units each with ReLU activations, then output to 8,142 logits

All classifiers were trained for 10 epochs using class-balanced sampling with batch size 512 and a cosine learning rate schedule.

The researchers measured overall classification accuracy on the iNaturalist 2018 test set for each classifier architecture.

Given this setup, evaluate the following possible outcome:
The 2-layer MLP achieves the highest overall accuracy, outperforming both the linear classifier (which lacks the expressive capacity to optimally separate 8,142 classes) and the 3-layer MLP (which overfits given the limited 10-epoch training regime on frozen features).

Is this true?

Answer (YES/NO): NO